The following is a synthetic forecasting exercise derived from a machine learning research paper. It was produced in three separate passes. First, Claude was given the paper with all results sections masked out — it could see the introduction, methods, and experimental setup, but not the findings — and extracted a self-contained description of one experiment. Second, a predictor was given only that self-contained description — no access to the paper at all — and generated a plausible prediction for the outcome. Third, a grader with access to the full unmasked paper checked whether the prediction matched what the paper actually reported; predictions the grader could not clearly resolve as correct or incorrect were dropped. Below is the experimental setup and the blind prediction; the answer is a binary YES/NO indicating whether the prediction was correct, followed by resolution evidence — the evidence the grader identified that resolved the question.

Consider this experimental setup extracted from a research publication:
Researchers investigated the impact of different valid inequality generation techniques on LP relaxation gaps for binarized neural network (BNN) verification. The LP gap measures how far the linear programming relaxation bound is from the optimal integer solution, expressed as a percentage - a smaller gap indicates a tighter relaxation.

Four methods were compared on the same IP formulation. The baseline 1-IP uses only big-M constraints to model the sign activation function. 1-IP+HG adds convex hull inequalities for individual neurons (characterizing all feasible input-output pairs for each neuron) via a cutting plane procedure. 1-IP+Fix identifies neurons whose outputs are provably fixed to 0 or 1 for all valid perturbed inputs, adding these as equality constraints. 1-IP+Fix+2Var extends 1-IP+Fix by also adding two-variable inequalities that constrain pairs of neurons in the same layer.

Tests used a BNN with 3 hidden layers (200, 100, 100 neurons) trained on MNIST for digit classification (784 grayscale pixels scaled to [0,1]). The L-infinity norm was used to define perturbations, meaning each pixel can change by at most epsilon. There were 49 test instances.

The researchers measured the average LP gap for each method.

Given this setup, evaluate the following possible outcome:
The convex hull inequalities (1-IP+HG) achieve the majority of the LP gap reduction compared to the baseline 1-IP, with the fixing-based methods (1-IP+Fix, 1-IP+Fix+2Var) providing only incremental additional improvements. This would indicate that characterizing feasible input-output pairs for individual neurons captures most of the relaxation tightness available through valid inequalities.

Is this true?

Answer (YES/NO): NO